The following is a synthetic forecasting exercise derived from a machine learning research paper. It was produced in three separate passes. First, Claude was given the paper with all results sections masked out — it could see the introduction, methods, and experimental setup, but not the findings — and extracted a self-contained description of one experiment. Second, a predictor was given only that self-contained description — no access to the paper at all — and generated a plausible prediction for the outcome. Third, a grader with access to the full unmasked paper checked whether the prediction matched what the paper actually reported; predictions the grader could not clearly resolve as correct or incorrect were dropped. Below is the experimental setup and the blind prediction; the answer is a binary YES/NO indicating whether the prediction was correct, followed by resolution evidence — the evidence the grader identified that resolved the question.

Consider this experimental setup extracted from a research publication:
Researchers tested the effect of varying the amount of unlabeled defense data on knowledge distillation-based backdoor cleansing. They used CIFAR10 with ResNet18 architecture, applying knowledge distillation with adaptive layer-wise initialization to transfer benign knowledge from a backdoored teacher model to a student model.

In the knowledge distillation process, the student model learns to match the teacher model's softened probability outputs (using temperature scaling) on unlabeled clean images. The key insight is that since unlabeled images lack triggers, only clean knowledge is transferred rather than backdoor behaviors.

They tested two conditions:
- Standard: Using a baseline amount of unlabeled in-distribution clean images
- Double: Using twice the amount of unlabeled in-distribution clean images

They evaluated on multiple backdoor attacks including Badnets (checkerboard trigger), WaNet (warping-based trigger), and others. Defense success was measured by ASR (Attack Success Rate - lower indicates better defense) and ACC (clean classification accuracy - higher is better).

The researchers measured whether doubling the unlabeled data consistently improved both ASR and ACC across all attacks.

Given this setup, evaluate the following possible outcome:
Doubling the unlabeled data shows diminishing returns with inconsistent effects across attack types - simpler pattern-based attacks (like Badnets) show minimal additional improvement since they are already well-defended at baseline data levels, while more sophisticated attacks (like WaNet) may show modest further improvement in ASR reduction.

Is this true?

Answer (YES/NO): NO